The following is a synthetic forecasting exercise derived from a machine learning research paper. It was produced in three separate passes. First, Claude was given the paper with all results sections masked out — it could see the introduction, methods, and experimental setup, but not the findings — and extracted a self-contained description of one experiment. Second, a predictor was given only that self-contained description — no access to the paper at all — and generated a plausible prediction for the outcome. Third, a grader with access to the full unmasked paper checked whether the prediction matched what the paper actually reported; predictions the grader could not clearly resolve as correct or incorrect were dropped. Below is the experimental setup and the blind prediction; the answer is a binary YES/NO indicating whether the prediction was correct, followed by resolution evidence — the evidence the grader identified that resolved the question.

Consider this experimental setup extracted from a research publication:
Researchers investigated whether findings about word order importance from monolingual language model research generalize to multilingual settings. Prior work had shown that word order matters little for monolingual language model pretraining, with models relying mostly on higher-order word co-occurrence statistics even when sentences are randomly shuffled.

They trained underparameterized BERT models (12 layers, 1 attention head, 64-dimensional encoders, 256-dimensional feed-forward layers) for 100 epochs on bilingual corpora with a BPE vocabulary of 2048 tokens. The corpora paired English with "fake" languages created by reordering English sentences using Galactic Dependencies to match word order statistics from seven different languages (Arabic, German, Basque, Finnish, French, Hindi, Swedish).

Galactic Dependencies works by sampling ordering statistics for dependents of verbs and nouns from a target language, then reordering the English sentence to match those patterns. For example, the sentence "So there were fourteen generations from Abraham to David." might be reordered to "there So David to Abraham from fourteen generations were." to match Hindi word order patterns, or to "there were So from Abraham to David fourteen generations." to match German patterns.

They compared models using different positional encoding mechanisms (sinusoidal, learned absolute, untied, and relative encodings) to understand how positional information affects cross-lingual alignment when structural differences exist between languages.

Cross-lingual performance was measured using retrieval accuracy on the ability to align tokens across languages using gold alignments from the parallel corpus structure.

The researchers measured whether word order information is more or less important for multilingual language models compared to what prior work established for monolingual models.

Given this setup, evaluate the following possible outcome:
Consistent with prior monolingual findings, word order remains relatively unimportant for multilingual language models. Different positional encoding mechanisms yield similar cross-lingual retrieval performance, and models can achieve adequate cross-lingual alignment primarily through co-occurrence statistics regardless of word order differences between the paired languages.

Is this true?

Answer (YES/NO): NO